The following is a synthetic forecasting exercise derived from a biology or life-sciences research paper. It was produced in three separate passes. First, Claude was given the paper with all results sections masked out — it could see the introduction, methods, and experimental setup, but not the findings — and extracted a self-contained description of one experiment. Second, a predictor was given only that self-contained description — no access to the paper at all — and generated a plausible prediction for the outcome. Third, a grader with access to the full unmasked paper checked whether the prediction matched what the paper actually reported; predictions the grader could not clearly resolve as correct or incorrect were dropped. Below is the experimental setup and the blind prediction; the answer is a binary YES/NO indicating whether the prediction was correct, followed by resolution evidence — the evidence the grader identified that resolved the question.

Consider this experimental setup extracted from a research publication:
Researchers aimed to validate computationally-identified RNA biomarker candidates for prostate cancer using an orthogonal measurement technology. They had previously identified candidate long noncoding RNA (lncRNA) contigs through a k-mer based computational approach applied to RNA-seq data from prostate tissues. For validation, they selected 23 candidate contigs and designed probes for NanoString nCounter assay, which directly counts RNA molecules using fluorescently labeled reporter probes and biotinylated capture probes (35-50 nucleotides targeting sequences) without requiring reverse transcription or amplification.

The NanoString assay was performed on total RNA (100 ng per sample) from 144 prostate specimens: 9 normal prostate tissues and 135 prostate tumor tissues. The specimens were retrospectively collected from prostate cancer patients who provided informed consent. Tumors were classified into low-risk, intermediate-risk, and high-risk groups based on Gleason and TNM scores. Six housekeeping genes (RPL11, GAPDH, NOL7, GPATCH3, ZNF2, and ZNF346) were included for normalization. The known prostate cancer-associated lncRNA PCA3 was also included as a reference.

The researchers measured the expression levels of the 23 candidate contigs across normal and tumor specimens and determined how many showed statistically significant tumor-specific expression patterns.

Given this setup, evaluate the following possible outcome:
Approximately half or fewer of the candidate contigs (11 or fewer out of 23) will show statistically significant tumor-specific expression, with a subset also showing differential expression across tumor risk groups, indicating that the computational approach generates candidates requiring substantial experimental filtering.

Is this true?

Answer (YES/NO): NO